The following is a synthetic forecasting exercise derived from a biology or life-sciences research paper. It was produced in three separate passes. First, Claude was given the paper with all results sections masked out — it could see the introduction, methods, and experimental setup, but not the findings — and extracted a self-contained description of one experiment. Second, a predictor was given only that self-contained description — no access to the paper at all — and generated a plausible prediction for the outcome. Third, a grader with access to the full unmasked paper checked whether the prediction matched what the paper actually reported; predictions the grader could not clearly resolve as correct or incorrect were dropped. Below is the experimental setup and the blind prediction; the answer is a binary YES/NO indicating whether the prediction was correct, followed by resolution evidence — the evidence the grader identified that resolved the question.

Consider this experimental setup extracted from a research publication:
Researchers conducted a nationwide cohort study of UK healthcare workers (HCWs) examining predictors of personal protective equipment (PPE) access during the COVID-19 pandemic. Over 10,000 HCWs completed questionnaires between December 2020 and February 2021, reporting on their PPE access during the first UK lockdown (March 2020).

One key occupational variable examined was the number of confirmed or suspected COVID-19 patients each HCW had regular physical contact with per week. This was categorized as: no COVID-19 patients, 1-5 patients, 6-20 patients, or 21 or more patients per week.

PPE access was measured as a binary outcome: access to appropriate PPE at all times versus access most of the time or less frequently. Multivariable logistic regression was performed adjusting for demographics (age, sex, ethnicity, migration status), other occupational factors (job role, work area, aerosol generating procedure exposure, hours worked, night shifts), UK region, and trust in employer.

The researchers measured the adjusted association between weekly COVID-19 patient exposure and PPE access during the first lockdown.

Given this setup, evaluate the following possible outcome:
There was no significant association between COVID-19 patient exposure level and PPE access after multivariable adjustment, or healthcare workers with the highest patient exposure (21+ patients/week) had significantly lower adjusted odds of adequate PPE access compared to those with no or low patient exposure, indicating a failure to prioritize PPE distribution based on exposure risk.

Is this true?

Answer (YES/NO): YES